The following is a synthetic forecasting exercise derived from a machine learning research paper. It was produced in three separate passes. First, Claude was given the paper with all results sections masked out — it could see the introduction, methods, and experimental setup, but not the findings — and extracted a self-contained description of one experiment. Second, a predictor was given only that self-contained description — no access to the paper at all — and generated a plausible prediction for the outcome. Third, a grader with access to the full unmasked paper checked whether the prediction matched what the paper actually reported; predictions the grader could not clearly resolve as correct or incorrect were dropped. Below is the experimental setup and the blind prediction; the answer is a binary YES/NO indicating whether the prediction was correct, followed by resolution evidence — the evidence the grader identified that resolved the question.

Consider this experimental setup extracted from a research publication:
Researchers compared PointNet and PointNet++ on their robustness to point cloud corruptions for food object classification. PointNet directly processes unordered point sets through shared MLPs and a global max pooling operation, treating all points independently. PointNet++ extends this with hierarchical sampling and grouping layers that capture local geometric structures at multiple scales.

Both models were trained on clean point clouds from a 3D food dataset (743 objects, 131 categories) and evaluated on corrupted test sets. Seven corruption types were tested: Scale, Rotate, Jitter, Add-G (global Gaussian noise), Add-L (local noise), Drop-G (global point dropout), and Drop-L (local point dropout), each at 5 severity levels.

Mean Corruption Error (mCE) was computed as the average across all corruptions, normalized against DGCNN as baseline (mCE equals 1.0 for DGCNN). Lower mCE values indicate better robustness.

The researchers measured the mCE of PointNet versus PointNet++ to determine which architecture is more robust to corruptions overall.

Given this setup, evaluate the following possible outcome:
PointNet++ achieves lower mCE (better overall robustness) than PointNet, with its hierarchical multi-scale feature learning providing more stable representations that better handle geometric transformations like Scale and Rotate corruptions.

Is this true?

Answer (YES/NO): NO